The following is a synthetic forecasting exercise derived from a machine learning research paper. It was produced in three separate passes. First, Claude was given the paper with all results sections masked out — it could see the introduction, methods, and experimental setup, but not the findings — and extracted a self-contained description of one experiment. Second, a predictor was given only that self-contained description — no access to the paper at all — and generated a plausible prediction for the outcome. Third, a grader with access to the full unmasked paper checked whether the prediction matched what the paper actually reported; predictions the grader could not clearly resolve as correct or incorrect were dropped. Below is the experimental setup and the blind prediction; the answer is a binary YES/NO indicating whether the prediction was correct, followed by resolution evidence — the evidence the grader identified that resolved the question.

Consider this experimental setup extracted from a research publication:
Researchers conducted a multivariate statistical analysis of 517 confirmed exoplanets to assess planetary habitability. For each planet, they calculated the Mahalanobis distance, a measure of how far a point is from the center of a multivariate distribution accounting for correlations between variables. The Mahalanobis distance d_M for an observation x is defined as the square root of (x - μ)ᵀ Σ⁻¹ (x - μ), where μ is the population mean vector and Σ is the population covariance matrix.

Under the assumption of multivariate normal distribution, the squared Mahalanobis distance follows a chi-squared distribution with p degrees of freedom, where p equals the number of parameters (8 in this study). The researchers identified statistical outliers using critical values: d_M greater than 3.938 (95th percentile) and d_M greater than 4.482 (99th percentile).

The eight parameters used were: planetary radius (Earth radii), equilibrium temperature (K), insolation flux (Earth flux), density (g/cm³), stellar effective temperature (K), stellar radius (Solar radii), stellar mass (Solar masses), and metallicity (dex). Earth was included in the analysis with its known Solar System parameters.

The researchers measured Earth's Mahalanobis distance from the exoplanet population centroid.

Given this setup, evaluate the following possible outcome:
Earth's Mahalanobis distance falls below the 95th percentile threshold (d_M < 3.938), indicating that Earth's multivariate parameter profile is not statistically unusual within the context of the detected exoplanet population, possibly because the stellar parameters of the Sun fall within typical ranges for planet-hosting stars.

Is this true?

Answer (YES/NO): YES